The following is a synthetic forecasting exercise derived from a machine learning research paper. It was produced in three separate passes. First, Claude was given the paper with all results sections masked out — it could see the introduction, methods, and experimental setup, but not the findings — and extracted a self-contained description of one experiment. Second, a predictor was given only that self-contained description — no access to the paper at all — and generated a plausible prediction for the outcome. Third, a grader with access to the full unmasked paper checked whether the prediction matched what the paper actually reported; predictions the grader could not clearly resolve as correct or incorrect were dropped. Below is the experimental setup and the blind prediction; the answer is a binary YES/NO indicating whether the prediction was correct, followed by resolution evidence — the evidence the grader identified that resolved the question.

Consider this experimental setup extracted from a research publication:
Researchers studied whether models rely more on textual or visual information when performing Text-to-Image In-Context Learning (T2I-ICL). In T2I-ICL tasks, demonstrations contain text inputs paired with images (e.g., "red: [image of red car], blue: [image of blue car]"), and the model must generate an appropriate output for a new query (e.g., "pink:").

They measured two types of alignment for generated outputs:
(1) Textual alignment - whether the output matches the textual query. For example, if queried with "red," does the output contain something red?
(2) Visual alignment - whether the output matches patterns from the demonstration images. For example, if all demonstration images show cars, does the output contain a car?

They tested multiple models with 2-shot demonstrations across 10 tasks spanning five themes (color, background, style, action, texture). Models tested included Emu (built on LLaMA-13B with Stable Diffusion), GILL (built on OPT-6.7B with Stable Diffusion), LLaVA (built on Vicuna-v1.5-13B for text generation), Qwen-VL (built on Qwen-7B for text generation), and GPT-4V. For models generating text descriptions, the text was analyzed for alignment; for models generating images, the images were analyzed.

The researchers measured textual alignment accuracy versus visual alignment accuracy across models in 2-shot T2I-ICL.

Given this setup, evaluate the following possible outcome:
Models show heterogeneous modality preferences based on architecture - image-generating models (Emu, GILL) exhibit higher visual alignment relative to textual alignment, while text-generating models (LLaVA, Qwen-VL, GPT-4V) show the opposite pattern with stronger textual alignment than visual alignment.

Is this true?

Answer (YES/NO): NO